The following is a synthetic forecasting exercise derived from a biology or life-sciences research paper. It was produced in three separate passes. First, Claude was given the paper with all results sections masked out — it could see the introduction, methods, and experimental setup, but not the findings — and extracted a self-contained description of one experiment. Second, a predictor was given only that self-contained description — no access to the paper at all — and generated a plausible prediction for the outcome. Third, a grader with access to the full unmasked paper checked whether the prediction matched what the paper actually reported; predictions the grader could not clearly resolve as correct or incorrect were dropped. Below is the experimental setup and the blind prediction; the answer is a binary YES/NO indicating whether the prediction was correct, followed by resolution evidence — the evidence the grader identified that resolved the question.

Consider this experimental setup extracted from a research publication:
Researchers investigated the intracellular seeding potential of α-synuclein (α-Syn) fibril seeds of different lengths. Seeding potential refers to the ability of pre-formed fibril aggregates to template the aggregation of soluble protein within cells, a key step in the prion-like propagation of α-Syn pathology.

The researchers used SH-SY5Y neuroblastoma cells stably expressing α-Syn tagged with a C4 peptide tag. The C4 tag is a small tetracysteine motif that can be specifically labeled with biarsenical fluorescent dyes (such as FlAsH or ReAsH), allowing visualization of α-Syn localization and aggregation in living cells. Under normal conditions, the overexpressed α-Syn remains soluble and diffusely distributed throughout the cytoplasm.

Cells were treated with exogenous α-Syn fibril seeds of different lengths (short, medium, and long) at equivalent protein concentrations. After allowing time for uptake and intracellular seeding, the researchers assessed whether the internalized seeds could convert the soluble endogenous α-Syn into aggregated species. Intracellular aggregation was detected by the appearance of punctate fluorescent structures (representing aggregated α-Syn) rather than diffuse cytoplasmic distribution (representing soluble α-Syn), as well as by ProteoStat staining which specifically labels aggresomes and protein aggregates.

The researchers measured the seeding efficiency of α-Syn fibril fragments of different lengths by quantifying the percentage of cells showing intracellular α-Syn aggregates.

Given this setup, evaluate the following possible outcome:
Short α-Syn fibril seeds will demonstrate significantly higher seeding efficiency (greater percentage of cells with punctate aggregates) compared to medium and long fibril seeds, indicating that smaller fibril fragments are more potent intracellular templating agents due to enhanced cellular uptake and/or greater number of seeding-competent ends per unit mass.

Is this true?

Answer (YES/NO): YES